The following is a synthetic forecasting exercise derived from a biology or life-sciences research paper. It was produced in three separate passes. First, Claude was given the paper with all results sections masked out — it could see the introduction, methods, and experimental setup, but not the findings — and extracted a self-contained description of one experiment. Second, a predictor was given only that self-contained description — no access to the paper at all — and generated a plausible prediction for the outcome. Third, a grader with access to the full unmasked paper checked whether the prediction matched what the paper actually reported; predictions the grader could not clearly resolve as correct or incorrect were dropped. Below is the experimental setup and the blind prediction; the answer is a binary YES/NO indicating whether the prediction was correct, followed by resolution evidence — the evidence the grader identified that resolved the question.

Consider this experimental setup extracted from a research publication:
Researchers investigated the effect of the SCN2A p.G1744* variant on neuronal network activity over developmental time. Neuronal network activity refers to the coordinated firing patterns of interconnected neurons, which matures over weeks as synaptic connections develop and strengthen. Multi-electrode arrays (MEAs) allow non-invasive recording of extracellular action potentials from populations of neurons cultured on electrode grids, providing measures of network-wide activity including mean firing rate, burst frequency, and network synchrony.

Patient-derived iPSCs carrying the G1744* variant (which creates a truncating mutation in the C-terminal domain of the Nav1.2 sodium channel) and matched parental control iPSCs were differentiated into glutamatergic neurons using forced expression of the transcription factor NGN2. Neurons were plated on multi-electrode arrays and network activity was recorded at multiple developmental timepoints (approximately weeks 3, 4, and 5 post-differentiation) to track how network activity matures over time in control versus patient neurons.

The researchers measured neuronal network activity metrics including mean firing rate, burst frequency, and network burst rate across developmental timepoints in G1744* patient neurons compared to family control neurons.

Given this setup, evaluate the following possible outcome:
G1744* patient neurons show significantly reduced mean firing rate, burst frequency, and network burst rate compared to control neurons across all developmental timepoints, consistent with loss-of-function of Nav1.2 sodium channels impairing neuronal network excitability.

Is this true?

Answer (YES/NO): NO